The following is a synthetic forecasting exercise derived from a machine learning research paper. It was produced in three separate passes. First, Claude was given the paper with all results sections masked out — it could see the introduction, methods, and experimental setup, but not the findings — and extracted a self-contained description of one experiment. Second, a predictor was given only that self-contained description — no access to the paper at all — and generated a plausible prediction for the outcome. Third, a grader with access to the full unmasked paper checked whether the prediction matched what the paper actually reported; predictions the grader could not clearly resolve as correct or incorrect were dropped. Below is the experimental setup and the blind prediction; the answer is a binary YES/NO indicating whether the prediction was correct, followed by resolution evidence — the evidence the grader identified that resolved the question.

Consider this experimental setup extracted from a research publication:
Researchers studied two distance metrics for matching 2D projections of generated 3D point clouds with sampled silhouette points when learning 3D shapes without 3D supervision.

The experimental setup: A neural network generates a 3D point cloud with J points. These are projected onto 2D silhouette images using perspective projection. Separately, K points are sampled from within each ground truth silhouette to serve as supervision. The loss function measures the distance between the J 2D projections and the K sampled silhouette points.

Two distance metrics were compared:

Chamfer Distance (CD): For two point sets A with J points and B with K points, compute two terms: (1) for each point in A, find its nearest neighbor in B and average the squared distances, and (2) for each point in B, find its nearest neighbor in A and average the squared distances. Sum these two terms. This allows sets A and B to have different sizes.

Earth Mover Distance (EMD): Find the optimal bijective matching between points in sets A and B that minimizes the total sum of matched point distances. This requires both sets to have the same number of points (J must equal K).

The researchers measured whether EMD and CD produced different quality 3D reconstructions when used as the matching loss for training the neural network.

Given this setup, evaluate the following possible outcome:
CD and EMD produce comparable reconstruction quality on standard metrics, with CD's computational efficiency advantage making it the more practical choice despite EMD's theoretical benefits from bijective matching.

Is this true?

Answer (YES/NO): NO